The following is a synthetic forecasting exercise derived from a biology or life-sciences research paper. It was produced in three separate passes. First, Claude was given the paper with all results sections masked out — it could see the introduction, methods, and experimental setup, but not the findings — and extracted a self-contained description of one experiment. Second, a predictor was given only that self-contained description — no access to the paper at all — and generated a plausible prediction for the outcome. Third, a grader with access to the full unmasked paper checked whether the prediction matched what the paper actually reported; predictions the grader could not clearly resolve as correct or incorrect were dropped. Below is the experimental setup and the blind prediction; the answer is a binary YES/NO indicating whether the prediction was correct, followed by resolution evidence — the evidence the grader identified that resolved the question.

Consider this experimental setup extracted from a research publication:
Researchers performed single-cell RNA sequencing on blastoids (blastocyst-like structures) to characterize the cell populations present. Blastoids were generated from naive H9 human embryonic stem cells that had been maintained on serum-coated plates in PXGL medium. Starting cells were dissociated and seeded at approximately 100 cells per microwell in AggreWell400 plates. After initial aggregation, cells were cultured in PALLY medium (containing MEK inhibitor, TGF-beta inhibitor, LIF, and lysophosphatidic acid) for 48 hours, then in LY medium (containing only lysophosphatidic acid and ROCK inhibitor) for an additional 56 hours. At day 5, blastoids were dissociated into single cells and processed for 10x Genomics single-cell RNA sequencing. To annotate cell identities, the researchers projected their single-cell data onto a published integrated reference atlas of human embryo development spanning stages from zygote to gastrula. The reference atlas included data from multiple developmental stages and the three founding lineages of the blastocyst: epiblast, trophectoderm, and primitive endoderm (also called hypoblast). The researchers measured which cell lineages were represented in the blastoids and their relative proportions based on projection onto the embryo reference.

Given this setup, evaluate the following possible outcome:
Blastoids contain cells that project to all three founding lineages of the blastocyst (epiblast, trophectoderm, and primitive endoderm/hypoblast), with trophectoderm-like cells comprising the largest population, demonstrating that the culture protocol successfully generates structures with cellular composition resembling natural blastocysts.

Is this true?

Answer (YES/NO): NO